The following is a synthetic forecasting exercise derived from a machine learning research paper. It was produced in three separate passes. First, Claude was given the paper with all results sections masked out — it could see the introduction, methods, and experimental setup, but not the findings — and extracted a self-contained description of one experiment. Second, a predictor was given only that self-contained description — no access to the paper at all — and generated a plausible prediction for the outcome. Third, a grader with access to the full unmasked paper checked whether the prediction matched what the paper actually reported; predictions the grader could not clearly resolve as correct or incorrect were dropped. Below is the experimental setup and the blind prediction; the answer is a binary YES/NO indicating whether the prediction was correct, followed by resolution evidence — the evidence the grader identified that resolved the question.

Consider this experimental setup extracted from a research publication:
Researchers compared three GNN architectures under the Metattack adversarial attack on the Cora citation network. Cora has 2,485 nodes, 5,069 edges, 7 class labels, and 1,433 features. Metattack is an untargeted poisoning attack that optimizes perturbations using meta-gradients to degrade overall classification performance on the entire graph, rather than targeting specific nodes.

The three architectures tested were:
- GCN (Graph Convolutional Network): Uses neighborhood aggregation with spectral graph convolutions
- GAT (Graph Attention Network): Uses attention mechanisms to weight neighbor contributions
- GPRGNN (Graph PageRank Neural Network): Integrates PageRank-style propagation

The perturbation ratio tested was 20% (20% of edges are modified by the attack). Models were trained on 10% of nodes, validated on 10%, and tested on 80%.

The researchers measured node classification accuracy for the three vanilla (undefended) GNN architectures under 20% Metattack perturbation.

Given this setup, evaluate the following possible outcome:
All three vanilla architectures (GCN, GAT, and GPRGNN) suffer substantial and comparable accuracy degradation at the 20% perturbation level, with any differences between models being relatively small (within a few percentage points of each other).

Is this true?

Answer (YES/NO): NO